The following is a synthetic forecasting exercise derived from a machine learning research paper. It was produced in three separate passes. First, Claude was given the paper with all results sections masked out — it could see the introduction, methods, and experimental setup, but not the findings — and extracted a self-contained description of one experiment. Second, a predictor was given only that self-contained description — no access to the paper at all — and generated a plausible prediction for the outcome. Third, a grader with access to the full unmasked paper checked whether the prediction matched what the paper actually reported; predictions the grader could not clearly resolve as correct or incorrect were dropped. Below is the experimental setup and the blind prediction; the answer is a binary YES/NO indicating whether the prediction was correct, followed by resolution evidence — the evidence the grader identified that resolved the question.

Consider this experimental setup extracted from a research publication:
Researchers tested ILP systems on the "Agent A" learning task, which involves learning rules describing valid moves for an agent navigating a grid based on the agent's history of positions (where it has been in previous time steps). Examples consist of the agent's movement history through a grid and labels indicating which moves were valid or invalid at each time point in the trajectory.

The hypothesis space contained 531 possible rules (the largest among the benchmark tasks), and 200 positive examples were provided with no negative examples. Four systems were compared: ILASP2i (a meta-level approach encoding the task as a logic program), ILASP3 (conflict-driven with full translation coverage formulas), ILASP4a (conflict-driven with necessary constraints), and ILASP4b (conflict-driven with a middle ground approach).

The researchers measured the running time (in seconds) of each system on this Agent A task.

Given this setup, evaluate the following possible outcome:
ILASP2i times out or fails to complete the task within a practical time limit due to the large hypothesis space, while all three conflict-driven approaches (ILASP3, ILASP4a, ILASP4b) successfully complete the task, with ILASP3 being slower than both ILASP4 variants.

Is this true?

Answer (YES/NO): NO